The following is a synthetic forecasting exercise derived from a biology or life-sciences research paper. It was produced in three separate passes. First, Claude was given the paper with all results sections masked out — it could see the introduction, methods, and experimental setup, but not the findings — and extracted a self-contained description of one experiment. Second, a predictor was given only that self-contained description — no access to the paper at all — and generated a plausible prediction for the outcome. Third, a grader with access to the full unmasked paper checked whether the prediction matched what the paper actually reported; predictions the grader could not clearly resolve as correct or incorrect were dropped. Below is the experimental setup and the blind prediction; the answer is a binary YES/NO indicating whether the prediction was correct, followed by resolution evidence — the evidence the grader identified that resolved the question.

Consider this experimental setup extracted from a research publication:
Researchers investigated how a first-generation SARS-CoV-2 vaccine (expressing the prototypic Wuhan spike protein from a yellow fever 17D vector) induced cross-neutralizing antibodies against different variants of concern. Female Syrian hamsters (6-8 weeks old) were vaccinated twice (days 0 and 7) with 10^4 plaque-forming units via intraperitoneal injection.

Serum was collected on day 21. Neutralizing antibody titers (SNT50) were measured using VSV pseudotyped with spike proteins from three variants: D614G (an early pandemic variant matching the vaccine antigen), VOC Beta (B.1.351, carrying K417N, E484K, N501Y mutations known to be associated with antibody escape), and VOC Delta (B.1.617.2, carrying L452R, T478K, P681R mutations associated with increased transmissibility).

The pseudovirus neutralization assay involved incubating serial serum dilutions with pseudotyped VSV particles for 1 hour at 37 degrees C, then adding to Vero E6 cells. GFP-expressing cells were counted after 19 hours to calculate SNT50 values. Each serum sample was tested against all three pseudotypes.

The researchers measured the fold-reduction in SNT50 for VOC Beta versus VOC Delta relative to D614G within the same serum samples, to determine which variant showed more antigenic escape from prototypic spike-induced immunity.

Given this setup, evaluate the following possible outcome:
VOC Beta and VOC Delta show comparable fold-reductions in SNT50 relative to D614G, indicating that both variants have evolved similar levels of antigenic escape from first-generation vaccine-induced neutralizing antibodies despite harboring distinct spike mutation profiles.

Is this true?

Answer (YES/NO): NO